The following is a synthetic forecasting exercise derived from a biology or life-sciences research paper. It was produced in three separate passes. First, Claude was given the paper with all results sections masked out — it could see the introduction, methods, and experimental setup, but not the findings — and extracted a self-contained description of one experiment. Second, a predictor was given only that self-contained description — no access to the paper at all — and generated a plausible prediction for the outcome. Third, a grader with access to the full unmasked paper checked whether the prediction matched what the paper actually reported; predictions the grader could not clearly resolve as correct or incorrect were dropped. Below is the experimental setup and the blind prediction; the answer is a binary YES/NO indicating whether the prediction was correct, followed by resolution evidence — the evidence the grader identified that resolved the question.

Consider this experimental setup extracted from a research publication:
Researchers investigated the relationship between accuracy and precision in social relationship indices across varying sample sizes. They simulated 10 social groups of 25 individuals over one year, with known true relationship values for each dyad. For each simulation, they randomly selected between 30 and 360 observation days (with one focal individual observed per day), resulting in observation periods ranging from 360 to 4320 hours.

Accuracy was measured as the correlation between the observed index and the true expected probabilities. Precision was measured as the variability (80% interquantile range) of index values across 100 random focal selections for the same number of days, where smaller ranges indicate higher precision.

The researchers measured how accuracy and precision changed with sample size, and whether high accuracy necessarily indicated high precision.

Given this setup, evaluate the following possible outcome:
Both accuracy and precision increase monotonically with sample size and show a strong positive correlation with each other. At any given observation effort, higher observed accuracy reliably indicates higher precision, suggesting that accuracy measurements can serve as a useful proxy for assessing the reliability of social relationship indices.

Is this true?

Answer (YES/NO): NO